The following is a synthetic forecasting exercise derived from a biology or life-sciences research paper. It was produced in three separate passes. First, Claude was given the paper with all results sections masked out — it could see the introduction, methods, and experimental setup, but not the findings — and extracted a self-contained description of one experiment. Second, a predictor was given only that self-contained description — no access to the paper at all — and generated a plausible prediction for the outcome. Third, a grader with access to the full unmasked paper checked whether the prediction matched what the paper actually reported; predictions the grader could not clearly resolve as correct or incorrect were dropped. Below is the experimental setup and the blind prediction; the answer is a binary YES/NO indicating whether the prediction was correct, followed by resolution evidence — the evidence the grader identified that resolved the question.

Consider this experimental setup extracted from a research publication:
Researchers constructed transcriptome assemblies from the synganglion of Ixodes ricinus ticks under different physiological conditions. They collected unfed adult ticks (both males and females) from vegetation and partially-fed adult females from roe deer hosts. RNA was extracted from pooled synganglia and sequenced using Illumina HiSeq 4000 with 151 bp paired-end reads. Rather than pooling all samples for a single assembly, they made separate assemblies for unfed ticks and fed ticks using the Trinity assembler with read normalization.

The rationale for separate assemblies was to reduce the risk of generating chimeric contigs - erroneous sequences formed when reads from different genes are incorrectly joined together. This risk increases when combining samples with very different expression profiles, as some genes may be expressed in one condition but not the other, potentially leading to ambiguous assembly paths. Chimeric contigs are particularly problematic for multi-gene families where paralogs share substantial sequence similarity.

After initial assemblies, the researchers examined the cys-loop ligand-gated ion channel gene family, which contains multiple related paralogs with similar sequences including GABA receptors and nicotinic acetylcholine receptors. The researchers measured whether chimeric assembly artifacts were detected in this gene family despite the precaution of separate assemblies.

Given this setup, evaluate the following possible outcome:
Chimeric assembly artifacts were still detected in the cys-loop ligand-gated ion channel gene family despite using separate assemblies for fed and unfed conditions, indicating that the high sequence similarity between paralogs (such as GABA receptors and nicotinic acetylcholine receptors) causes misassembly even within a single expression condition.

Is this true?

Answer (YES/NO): YES